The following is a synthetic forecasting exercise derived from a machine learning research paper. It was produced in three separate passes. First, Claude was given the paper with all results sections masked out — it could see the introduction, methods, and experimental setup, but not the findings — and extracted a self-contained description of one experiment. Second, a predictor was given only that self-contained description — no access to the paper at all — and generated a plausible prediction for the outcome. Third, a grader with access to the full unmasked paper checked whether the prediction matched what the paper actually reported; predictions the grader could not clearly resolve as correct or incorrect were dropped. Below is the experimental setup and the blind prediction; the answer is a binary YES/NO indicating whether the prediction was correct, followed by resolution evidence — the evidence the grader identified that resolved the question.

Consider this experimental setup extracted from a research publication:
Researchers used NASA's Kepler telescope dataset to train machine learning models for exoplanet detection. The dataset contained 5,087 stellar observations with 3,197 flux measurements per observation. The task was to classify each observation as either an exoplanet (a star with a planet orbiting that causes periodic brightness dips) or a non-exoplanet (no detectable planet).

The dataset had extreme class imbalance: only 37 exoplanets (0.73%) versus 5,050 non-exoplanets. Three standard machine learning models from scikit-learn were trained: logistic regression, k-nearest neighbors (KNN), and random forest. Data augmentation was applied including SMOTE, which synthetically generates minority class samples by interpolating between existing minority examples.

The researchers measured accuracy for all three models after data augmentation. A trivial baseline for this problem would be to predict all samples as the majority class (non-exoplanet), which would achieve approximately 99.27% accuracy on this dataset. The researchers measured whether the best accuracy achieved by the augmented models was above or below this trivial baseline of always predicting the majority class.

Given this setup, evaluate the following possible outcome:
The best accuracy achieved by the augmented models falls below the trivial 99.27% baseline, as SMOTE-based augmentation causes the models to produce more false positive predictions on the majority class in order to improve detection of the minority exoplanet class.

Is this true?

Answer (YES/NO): YES